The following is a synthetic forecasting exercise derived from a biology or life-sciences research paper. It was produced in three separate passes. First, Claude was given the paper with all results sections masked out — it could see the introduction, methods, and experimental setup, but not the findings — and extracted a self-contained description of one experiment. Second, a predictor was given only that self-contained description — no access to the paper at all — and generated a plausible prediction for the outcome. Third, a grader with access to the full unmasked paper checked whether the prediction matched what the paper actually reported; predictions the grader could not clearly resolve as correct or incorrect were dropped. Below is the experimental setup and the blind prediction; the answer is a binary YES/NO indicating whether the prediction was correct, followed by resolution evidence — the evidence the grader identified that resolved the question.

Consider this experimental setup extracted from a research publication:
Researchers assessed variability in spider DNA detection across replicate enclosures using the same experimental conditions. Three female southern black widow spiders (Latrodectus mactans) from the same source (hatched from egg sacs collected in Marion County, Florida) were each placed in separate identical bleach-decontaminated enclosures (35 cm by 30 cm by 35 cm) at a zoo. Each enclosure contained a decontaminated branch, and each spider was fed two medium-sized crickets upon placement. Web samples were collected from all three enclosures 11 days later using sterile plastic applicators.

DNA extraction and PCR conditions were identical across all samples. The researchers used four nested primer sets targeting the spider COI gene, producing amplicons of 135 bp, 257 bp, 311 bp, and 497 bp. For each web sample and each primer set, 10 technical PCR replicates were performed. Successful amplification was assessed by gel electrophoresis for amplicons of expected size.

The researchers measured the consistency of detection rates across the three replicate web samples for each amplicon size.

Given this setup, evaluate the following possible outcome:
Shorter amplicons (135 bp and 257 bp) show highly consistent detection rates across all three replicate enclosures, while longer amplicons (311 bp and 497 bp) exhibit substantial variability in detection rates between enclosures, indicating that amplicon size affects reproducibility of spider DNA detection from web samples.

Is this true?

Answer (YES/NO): NO